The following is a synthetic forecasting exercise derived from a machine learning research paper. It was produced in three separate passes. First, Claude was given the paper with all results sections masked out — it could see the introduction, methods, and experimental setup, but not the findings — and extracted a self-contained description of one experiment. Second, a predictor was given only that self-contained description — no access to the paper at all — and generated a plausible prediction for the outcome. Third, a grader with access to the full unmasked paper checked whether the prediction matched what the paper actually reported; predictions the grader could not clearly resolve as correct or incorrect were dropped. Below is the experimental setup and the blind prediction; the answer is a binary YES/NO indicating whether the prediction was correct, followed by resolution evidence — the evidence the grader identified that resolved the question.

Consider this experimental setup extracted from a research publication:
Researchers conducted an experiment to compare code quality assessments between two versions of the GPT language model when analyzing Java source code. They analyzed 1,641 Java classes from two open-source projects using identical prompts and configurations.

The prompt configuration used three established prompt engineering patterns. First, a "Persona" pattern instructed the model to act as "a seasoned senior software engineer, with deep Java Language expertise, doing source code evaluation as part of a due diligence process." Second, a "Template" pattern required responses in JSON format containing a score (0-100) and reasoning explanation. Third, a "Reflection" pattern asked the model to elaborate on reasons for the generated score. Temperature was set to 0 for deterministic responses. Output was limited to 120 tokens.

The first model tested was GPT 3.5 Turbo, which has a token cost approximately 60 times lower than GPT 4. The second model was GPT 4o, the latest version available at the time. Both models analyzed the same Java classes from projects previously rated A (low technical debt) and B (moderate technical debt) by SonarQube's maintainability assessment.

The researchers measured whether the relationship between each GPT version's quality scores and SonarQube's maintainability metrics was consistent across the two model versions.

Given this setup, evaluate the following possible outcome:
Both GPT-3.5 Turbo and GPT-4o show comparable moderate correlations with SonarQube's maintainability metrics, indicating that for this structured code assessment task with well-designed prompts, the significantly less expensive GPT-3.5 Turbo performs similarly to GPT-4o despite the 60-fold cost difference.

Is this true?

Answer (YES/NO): NO